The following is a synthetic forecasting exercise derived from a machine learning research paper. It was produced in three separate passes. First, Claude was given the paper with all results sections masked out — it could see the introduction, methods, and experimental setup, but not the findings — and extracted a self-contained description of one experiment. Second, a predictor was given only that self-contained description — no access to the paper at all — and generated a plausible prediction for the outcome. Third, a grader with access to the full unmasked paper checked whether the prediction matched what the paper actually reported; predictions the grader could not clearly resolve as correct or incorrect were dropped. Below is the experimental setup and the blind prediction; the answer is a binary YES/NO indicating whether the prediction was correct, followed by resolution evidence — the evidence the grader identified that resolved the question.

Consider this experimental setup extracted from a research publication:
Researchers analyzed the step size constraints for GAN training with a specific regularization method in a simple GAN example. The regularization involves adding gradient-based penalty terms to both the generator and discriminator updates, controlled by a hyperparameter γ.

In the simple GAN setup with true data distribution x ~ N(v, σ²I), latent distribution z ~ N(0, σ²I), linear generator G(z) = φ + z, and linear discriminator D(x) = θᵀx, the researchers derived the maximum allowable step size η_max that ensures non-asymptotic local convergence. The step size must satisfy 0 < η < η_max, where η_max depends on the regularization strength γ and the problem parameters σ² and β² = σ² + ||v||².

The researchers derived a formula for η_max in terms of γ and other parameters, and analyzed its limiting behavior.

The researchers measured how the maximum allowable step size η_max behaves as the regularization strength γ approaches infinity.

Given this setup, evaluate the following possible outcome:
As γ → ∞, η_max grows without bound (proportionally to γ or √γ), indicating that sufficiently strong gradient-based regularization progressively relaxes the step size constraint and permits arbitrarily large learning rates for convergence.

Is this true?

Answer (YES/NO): NO